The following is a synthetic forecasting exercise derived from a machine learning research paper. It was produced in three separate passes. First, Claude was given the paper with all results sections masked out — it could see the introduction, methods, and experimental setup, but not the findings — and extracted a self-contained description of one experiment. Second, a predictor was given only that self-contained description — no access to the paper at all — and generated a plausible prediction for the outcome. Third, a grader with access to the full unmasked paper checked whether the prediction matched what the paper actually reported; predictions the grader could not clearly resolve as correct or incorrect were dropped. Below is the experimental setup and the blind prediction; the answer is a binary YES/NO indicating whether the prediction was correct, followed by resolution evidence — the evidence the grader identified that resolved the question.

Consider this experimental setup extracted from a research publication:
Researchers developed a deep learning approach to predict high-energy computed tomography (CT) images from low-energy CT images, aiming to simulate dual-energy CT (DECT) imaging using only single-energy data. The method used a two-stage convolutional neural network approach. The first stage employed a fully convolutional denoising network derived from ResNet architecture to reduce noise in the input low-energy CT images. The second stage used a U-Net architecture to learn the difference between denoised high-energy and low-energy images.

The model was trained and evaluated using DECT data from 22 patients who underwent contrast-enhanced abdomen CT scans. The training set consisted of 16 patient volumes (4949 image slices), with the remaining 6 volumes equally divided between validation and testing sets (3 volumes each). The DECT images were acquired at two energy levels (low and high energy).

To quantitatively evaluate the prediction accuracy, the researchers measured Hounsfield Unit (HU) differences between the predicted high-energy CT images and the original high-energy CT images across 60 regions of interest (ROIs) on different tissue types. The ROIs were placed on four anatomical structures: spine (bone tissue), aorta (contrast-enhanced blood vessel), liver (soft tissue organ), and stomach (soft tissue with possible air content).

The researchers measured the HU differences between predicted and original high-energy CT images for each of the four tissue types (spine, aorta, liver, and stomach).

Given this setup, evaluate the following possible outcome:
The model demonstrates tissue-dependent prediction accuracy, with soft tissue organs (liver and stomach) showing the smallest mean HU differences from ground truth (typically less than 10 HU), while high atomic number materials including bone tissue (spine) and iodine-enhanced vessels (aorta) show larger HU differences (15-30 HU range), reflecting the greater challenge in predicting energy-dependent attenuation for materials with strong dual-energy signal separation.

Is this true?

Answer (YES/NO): NO